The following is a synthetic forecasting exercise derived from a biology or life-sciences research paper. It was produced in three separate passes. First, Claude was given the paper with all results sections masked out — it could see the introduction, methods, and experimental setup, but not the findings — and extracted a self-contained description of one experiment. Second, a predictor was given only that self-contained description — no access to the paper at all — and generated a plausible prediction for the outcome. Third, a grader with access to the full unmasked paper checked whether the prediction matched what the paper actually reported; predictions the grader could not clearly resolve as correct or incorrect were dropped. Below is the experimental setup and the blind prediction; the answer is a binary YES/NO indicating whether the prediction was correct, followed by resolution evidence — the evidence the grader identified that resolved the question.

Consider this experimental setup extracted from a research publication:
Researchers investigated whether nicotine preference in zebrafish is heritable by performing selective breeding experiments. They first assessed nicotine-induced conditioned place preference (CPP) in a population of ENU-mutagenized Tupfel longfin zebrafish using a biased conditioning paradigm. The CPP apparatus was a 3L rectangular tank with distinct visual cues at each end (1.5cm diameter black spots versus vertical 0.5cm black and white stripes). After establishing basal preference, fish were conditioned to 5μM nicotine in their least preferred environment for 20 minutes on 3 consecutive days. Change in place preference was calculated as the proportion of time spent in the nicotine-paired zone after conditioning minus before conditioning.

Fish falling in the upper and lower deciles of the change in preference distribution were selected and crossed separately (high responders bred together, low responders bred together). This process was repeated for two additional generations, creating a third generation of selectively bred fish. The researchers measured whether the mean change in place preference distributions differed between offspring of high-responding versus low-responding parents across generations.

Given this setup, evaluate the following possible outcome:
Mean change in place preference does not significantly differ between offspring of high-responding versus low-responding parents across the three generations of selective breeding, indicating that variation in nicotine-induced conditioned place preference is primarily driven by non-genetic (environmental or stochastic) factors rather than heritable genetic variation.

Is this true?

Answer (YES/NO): NO